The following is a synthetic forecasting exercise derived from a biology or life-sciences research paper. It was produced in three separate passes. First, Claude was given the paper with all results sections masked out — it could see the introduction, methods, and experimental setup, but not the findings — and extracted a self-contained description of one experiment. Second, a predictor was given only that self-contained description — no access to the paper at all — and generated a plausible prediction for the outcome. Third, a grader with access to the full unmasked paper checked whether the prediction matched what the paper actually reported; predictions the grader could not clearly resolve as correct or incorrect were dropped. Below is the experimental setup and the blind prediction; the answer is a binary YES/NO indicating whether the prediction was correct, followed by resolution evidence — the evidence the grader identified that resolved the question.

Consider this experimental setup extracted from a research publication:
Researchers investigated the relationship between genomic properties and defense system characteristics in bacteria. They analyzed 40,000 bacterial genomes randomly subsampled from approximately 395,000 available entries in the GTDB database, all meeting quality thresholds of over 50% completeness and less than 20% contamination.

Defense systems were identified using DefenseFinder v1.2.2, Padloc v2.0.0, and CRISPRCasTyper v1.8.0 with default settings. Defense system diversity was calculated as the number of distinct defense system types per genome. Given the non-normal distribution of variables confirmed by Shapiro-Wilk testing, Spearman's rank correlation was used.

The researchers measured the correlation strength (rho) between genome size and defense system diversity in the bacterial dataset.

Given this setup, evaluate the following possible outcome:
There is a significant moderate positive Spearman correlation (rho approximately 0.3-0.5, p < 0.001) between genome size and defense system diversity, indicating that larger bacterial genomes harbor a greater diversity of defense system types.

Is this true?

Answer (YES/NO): NO